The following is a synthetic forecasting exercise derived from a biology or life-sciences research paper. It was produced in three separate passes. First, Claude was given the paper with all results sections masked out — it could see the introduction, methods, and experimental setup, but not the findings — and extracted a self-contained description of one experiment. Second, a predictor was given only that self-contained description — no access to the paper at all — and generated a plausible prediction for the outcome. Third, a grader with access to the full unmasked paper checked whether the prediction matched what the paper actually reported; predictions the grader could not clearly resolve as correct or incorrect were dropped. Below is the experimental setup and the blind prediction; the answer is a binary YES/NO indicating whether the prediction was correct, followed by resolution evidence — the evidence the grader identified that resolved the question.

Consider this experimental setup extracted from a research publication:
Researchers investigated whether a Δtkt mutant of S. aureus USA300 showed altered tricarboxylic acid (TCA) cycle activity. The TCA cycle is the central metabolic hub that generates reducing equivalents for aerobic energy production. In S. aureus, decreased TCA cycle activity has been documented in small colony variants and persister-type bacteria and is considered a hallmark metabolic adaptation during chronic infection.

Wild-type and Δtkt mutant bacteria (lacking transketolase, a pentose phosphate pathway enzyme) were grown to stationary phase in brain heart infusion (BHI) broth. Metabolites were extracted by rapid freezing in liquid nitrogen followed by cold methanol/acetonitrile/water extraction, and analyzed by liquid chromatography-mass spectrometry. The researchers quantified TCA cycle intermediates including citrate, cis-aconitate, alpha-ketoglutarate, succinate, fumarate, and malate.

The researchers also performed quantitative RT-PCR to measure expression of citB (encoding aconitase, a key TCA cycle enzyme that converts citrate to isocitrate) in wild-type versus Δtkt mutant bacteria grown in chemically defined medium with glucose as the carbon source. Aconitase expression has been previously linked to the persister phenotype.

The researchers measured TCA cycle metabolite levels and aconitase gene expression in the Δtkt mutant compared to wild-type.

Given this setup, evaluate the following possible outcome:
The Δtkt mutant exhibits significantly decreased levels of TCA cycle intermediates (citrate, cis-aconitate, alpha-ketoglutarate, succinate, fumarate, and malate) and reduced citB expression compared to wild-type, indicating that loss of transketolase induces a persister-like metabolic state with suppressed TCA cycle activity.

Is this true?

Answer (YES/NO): NO